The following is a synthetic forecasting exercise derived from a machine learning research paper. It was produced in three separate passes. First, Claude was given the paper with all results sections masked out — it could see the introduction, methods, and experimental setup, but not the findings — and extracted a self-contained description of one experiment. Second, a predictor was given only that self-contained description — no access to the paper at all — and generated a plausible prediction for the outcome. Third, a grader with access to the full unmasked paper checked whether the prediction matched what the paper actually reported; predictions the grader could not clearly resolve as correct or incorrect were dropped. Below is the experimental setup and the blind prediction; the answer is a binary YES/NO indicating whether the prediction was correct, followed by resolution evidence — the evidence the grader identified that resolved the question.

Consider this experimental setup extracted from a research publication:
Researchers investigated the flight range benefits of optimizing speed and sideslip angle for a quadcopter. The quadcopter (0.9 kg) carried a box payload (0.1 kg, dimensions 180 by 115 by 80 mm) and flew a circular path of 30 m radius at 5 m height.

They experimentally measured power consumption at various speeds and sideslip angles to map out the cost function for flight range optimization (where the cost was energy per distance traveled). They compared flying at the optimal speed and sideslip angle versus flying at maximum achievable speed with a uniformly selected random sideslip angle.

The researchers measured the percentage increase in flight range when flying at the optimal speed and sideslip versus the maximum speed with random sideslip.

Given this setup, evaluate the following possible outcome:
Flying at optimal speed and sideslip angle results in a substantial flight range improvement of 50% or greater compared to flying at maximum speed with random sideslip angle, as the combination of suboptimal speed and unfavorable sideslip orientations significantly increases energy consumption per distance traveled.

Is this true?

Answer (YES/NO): NO